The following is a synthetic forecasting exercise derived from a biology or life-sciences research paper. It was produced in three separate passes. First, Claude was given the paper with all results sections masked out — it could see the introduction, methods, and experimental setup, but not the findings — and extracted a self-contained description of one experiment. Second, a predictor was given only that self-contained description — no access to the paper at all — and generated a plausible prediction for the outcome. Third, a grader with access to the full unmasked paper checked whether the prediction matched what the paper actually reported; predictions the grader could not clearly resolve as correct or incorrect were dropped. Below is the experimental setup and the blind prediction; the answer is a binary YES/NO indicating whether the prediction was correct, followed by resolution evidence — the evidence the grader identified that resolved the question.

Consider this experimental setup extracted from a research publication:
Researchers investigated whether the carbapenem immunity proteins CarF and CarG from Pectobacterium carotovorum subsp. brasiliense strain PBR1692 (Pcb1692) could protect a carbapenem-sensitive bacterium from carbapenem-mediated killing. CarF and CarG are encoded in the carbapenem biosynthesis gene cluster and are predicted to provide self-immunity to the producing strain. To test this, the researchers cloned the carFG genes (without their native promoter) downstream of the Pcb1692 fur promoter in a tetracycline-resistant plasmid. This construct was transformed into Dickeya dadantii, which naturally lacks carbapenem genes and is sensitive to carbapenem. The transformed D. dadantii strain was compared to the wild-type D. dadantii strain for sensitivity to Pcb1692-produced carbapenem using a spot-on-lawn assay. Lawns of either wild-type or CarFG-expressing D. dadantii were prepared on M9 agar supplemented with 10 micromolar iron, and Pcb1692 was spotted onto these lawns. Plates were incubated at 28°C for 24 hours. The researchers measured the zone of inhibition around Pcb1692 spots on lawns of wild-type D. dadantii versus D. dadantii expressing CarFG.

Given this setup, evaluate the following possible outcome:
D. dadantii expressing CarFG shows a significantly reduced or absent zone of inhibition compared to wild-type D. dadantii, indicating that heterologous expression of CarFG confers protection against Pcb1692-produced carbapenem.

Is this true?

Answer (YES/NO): YES